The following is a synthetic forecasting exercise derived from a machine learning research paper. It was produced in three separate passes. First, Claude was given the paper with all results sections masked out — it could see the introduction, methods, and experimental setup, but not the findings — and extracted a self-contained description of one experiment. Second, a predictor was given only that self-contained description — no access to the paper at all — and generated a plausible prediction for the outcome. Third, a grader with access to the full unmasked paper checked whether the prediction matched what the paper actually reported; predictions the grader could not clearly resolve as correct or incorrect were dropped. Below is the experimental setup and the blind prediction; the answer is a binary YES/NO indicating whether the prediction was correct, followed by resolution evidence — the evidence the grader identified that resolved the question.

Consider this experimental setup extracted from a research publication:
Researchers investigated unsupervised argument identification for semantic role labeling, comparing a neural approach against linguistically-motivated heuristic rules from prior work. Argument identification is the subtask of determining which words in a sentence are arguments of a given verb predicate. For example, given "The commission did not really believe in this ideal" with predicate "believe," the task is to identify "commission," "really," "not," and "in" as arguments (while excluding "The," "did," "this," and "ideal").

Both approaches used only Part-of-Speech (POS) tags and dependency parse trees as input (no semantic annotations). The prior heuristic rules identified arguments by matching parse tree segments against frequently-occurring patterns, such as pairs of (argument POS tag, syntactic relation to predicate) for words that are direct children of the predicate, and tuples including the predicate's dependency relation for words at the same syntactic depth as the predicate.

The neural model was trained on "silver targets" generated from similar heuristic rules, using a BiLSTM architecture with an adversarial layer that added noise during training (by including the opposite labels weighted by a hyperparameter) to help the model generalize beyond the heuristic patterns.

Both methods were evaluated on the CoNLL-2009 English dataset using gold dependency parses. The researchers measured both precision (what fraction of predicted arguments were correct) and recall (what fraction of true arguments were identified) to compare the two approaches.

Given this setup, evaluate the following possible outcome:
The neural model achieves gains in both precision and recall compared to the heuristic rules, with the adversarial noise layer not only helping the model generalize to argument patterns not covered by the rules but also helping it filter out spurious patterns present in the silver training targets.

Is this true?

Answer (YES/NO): YES